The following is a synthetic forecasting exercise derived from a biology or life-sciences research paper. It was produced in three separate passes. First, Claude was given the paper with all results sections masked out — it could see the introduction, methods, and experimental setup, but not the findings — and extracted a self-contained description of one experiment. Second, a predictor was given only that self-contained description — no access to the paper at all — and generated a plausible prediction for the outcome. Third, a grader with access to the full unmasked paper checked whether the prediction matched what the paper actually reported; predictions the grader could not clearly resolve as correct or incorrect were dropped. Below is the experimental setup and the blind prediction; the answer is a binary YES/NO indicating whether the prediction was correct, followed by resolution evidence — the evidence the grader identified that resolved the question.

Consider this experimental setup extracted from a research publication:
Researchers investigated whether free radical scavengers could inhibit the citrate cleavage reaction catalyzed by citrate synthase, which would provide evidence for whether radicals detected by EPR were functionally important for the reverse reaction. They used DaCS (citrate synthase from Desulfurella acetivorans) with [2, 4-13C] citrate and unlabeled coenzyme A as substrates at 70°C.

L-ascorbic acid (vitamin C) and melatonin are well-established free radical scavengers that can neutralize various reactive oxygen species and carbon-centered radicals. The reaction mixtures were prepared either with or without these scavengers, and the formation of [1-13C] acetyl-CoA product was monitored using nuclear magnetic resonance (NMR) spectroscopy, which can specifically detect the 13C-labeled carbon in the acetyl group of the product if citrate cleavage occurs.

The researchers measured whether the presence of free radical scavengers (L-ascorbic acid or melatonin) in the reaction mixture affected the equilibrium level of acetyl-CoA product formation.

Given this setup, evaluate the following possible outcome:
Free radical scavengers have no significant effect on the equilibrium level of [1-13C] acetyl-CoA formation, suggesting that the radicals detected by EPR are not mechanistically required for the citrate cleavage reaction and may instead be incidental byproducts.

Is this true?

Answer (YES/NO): NO